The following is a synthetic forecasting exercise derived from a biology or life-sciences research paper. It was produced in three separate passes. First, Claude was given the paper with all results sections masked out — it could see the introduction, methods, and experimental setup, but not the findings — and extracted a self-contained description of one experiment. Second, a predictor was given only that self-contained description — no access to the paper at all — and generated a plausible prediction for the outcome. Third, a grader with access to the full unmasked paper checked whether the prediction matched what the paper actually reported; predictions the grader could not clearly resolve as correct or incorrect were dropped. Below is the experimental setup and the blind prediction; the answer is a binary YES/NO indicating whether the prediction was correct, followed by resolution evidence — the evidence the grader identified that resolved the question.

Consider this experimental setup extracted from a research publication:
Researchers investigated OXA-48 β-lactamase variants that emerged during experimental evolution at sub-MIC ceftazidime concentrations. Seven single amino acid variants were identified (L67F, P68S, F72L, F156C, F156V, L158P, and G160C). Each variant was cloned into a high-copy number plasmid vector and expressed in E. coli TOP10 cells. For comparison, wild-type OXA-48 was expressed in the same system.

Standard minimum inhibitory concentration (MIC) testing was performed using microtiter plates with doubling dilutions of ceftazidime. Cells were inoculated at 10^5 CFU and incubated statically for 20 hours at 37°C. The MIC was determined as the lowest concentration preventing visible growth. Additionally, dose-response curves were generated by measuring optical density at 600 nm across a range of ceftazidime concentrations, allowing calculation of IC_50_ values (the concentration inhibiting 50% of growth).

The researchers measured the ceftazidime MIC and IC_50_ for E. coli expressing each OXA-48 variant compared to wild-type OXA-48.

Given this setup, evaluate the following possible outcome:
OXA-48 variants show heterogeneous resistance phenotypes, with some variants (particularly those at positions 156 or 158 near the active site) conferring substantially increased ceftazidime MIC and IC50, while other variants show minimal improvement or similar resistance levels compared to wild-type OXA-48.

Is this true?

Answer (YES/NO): NO